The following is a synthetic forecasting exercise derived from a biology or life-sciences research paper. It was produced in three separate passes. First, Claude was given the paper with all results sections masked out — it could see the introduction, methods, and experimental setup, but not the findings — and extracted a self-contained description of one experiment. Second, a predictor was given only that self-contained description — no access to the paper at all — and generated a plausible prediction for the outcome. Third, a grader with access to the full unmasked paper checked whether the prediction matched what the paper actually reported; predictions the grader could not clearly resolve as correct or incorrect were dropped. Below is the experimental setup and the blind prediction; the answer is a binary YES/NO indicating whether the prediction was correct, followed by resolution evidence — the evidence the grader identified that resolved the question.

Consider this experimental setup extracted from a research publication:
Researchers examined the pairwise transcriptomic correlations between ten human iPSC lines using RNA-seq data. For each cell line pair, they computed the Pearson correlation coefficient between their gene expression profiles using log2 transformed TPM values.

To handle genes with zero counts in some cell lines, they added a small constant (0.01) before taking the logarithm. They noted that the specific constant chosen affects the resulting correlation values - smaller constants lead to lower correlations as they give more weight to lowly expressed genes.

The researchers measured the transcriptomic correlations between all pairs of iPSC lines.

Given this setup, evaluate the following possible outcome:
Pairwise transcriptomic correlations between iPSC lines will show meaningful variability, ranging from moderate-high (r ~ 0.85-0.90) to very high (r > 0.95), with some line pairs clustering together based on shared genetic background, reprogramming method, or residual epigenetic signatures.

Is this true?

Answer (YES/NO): NO